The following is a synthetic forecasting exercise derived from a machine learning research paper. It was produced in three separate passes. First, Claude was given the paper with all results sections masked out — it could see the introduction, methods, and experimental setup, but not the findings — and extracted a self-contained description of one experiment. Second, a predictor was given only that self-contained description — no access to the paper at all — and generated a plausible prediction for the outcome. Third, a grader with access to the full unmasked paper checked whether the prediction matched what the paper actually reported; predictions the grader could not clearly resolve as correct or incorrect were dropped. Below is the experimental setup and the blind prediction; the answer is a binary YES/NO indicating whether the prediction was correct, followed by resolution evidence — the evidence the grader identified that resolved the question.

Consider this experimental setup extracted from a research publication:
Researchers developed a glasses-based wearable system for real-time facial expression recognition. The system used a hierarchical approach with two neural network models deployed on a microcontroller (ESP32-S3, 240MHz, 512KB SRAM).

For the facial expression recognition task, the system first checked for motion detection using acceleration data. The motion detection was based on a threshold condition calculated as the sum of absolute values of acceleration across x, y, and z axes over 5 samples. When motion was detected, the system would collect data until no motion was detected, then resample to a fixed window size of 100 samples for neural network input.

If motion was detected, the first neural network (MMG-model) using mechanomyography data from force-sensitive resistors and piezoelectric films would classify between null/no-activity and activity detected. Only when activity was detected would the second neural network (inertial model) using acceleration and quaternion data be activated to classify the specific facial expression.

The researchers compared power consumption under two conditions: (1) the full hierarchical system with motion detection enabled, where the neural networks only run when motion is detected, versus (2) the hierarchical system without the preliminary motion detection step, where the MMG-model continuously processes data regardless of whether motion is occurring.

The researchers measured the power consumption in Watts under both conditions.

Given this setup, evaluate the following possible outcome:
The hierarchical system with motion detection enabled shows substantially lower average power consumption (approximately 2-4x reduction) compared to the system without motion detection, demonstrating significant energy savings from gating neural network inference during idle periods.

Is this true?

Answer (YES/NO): NO